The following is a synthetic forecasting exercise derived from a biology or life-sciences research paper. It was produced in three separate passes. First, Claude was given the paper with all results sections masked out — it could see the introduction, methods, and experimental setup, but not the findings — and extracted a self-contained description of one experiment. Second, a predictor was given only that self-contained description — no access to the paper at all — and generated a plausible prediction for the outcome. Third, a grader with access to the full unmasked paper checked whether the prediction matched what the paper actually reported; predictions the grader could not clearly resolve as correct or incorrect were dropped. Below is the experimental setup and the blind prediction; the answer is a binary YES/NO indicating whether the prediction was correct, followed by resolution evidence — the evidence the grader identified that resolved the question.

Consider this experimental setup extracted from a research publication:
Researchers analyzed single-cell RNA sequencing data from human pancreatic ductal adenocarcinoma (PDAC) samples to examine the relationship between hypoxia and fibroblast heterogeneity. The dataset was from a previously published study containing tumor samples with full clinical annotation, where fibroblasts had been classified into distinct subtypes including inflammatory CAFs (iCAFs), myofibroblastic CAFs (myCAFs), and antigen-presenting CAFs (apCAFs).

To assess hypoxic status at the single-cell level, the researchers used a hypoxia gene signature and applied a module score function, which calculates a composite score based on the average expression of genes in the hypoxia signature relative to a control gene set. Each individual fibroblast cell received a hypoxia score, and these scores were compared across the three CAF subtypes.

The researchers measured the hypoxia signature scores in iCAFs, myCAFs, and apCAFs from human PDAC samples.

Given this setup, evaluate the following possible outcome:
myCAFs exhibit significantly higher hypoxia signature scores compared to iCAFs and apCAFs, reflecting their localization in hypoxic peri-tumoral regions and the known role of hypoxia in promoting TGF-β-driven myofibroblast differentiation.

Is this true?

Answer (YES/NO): NO